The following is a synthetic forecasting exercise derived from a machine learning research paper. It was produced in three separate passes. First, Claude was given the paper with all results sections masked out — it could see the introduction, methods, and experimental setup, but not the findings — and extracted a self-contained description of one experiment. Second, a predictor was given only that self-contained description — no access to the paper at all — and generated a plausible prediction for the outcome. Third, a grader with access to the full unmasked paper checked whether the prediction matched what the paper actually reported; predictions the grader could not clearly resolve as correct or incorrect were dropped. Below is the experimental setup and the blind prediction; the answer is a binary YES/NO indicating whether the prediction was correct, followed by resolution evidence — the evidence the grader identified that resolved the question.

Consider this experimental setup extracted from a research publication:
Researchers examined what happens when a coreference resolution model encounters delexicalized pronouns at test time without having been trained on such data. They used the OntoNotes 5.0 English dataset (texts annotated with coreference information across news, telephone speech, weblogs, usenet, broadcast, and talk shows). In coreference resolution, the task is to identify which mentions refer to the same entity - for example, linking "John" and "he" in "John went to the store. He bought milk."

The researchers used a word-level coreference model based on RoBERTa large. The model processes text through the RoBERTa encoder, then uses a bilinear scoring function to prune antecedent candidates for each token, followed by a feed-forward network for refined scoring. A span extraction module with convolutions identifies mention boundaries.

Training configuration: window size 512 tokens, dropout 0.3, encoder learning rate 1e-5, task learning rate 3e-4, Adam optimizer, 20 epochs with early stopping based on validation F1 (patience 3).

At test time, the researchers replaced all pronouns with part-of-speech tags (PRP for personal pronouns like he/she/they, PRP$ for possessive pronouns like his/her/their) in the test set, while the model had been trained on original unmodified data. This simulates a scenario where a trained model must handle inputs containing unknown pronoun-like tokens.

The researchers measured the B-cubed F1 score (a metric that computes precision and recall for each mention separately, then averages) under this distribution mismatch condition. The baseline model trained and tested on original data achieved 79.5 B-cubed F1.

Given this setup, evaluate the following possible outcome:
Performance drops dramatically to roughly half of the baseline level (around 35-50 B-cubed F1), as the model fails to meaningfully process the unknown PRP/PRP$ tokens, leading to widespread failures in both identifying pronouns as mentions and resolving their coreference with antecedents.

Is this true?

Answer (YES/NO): NO